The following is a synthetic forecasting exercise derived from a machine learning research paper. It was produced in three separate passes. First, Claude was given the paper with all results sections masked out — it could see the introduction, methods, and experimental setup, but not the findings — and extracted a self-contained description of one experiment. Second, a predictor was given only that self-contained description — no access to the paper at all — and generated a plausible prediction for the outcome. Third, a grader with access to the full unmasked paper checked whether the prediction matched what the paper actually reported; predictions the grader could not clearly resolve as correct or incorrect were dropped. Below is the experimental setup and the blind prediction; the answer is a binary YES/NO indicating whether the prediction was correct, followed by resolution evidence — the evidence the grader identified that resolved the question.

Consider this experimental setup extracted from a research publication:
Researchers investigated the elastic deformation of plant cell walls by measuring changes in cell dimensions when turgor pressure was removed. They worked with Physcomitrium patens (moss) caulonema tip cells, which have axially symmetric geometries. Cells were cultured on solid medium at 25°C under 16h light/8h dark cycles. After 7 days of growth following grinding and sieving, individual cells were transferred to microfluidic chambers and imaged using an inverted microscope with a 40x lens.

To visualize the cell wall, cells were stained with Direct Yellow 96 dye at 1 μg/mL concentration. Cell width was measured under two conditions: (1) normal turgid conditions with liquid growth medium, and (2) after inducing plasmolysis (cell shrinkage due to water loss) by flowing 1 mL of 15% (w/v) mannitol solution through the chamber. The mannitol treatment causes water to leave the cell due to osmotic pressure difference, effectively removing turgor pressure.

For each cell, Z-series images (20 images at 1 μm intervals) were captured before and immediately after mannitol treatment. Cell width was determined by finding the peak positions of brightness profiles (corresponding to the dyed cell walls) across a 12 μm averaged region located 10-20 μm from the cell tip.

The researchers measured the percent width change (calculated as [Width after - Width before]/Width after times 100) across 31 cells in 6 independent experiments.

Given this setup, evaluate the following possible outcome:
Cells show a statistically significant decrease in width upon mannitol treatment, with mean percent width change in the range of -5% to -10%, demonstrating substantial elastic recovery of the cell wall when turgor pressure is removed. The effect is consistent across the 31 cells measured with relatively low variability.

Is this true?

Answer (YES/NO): NO